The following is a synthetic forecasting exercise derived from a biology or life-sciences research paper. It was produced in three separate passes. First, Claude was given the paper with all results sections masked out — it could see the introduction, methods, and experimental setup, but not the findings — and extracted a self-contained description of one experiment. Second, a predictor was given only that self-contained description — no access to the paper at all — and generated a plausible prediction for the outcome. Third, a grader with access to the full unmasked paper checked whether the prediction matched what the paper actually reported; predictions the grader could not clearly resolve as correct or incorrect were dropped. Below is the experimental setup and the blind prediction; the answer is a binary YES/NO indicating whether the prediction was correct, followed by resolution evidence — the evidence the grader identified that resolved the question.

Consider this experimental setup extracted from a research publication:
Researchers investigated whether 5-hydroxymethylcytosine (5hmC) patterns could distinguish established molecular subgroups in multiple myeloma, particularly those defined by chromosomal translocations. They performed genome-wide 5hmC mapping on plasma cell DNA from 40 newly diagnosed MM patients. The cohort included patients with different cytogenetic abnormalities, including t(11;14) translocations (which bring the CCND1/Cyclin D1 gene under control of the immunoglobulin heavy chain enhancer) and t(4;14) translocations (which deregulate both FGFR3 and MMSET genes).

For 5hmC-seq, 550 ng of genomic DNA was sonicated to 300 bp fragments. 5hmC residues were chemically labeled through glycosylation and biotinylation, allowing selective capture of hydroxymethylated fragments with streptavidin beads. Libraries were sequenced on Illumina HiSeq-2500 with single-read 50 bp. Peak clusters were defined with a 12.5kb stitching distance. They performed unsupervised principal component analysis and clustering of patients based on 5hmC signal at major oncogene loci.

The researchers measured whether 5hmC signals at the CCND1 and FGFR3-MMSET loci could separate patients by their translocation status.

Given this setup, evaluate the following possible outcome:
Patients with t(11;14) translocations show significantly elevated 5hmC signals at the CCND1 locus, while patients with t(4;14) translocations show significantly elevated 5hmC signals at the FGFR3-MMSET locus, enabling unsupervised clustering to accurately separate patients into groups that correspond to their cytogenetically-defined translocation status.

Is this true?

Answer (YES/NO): YES